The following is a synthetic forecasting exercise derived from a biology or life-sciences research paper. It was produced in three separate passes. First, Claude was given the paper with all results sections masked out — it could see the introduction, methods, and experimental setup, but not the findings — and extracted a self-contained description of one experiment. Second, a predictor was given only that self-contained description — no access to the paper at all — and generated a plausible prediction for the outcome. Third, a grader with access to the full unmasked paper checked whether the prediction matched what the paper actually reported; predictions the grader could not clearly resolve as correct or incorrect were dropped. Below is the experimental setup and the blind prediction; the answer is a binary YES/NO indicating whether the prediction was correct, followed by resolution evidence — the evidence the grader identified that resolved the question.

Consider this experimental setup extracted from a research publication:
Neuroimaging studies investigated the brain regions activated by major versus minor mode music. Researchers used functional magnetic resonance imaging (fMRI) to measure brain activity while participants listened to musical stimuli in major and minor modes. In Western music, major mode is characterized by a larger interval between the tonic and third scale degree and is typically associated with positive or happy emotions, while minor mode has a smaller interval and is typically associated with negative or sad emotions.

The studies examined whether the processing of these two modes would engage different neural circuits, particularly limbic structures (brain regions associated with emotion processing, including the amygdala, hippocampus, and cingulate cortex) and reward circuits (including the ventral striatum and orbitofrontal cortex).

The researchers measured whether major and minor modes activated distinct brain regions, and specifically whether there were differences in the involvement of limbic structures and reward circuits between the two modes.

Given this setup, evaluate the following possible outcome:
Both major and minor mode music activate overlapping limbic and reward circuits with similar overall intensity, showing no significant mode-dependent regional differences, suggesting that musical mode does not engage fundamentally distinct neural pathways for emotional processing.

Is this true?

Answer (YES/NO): NO